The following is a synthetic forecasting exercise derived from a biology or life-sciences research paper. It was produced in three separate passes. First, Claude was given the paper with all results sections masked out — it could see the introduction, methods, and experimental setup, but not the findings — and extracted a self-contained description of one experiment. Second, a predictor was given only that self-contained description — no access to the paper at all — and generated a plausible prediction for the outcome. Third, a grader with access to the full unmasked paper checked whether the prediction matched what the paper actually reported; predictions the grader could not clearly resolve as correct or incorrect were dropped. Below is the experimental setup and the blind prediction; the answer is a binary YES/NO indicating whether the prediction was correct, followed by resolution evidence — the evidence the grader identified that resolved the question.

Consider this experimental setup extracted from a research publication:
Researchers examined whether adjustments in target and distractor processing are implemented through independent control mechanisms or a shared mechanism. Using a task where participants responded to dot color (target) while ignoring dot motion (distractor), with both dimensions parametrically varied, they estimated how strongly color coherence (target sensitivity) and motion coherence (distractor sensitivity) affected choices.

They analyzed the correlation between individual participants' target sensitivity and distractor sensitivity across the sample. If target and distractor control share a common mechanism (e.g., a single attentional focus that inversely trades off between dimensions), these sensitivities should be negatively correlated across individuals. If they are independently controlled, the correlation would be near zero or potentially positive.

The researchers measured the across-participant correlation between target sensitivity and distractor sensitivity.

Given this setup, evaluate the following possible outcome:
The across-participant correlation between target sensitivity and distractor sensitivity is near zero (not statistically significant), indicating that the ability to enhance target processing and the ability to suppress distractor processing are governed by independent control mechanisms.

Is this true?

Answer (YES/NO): NO